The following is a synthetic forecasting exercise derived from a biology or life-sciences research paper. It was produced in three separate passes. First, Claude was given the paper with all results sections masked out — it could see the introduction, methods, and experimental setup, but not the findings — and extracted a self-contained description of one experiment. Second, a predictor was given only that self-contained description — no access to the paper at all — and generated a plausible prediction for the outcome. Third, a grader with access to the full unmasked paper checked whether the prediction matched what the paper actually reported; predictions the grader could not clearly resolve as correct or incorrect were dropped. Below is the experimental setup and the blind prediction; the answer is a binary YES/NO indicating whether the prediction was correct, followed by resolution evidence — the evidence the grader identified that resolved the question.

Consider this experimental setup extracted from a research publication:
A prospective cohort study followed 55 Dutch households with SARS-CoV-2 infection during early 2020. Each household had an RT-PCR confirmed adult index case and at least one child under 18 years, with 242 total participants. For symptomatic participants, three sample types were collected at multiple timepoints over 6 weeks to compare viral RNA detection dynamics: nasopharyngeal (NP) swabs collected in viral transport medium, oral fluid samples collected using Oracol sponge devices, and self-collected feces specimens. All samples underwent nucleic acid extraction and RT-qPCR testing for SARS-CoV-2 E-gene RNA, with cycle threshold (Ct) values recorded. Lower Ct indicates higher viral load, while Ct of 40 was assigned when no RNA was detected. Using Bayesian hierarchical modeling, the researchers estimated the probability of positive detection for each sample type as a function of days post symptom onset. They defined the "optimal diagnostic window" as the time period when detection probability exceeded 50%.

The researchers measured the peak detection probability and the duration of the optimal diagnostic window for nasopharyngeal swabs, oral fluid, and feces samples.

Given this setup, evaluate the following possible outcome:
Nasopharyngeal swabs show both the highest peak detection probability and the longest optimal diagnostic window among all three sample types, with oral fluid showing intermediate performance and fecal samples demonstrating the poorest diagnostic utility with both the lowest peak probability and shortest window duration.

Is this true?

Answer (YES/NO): NO